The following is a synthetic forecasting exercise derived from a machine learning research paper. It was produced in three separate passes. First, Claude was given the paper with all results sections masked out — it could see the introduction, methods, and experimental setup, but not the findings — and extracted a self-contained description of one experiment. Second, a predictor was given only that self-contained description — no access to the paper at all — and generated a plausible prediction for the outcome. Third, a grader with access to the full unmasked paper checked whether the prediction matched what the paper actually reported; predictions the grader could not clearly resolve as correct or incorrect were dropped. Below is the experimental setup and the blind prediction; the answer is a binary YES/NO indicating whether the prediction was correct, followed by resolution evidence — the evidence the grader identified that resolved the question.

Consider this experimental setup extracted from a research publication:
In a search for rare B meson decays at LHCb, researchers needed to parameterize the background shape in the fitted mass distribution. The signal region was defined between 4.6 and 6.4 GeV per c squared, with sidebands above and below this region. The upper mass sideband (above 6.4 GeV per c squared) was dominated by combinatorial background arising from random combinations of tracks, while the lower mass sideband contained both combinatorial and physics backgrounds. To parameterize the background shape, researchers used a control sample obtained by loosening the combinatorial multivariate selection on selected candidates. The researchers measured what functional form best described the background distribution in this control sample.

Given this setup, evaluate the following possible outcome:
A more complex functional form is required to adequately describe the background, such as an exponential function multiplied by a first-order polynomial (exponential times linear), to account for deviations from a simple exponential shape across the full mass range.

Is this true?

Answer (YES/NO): NO